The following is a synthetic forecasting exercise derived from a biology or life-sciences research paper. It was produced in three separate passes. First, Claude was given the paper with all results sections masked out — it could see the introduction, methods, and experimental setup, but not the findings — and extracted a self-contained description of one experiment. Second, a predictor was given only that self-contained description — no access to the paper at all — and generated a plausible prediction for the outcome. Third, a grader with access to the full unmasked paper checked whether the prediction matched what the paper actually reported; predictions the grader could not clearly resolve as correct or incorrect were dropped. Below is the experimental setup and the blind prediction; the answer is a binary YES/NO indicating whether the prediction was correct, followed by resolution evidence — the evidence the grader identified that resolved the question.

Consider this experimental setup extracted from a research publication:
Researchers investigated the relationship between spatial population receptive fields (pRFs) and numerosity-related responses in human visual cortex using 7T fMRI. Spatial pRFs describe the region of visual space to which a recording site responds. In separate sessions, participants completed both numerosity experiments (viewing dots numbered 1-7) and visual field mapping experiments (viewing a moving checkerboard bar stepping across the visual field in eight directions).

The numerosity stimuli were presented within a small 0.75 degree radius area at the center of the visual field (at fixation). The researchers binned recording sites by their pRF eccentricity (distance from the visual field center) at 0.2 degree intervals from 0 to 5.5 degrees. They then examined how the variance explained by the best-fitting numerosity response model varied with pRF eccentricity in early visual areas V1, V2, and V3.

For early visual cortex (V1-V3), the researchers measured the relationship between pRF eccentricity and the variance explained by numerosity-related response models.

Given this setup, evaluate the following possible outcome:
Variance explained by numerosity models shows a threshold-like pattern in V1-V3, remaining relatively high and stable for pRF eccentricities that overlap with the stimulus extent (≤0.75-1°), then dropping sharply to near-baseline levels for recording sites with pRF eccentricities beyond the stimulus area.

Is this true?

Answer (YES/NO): NO